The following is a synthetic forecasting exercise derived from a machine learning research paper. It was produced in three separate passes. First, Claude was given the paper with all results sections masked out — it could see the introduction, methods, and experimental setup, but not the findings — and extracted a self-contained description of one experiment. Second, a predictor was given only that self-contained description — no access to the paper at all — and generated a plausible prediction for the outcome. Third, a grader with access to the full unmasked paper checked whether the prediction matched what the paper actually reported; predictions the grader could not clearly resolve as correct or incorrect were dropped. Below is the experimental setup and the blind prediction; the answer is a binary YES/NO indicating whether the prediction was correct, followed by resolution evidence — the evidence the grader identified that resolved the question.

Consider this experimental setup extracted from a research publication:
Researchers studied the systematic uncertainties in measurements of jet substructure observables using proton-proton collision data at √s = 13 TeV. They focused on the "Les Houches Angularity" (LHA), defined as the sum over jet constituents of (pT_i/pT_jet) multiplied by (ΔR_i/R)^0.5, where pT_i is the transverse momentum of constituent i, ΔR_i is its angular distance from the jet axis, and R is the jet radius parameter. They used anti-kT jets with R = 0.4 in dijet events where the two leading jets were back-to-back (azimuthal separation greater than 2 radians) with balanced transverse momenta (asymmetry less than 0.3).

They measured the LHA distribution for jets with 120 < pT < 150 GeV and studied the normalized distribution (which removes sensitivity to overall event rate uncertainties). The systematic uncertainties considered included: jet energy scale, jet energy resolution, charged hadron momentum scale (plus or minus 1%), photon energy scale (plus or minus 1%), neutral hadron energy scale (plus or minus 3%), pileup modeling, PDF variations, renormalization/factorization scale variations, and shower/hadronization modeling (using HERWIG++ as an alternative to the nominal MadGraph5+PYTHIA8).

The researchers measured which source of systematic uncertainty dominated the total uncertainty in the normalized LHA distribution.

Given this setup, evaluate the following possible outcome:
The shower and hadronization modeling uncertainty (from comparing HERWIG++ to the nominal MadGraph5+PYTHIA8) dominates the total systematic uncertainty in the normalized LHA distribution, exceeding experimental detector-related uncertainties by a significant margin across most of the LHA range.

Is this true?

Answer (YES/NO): YES